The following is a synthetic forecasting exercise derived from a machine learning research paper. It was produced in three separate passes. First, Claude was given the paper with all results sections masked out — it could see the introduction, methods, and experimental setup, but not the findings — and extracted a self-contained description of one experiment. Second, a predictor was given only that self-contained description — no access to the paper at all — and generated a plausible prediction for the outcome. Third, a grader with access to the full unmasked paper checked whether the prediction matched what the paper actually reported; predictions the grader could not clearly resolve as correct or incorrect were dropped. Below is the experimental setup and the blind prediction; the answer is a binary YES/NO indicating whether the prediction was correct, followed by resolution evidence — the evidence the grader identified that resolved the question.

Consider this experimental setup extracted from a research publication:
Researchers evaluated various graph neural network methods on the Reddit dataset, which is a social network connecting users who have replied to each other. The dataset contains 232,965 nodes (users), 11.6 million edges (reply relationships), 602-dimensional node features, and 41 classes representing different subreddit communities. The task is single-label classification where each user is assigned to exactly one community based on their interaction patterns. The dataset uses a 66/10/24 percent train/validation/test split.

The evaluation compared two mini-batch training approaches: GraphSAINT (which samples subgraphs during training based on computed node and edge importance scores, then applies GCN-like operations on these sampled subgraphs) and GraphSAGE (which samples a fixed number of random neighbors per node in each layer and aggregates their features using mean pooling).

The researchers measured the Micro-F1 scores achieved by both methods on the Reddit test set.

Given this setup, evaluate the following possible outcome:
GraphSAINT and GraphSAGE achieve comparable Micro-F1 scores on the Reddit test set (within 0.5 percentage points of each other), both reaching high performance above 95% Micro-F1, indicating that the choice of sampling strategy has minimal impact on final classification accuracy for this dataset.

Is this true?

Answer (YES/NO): NO